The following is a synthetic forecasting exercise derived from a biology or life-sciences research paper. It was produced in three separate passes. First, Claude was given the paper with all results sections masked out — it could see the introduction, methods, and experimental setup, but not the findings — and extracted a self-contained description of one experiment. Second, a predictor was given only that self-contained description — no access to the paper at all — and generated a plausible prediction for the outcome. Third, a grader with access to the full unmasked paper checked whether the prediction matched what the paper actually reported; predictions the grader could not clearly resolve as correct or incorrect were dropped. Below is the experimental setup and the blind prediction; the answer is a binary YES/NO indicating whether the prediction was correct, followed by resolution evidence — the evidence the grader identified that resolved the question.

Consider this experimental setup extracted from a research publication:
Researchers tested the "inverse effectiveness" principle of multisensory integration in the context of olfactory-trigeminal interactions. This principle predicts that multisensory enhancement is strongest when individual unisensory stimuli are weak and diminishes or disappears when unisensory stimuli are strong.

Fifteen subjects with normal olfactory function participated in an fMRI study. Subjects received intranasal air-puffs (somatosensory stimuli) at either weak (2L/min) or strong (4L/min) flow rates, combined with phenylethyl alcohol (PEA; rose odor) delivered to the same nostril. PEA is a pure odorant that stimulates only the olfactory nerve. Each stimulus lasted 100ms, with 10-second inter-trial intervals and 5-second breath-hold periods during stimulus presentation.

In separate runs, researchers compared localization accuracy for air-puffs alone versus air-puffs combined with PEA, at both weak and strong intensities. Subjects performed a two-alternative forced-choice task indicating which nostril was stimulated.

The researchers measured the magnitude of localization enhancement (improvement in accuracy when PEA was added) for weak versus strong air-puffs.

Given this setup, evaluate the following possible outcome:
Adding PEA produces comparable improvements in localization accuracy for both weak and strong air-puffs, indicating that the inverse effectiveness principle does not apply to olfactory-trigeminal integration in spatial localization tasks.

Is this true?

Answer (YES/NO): NO